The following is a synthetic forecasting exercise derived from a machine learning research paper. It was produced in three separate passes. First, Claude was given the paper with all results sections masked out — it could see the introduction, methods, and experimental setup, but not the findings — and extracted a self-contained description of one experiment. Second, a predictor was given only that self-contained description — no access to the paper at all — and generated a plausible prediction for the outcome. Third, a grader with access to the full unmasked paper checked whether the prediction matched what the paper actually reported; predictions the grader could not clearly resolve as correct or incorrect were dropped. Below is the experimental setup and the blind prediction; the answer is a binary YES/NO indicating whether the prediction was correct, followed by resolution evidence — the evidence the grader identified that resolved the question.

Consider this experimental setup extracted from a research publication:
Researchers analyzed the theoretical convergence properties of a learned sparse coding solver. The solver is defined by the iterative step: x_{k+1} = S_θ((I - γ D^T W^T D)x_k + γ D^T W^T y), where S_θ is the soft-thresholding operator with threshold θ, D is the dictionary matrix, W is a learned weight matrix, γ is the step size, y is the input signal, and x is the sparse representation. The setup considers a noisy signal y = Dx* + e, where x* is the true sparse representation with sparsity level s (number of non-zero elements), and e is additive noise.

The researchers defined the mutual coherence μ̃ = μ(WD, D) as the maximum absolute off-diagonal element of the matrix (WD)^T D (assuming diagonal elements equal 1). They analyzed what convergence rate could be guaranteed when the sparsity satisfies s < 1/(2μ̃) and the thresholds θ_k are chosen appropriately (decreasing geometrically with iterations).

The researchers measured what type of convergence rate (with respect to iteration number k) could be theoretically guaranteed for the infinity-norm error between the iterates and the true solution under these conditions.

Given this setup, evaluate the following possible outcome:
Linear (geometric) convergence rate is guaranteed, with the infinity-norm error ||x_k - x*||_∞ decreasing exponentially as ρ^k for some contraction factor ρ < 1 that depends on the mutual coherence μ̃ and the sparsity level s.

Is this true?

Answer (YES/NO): YES